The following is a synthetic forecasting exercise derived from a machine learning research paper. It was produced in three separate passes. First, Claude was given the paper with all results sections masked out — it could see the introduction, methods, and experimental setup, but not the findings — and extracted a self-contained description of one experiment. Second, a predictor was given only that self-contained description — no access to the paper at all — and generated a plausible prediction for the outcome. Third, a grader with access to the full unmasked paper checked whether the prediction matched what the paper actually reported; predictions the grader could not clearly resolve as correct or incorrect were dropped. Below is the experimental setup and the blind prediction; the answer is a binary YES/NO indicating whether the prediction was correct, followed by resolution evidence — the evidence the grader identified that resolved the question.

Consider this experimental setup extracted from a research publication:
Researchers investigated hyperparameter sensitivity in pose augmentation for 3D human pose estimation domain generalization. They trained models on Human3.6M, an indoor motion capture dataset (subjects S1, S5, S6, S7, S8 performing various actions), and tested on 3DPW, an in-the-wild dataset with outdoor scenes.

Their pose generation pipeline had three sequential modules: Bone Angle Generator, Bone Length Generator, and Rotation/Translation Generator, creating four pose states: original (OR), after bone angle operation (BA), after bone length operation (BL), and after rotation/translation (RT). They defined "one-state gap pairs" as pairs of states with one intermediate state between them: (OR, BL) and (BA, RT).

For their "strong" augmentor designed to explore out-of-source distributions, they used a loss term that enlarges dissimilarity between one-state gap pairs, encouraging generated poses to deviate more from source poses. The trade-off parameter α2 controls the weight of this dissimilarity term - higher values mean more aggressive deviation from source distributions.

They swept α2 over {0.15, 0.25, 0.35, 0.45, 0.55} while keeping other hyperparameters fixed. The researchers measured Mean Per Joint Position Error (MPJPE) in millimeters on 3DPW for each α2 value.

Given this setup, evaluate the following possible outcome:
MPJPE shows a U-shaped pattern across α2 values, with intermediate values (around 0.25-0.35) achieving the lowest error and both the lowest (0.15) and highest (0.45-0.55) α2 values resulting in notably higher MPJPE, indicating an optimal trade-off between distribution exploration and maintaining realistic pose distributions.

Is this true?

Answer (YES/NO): NO